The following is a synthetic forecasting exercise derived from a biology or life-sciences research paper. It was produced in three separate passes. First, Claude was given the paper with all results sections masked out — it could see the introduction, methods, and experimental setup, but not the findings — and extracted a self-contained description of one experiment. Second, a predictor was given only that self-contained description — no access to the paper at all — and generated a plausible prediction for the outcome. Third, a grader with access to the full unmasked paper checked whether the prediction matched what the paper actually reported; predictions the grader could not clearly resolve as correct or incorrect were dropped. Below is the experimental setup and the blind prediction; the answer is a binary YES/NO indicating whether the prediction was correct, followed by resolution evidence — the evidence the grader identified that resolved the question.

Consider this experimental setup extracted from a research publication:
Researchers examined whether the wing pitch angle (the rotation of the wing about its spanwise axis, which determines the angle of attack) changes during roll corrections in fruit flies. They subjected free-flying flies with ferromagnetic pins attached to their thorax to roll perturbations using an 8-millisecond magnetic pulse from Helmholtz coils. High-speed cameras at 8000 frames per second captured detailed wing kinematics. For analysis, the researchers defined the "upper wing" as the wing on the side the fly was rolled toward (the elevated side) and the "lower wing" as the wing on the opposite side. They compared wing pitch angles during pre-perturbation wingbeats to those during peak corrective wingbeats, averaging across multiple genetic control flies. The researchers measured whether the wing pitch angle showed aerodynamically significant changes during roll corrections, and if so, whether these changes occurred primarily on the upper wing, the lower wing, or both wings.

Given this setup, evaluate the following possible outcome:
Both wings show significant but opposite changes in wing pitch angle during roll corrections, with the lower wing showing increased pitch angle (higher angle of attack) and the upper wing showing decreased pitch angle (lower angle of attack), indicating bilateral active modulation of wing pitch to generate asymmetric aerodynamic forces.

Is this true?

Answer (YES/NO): NO